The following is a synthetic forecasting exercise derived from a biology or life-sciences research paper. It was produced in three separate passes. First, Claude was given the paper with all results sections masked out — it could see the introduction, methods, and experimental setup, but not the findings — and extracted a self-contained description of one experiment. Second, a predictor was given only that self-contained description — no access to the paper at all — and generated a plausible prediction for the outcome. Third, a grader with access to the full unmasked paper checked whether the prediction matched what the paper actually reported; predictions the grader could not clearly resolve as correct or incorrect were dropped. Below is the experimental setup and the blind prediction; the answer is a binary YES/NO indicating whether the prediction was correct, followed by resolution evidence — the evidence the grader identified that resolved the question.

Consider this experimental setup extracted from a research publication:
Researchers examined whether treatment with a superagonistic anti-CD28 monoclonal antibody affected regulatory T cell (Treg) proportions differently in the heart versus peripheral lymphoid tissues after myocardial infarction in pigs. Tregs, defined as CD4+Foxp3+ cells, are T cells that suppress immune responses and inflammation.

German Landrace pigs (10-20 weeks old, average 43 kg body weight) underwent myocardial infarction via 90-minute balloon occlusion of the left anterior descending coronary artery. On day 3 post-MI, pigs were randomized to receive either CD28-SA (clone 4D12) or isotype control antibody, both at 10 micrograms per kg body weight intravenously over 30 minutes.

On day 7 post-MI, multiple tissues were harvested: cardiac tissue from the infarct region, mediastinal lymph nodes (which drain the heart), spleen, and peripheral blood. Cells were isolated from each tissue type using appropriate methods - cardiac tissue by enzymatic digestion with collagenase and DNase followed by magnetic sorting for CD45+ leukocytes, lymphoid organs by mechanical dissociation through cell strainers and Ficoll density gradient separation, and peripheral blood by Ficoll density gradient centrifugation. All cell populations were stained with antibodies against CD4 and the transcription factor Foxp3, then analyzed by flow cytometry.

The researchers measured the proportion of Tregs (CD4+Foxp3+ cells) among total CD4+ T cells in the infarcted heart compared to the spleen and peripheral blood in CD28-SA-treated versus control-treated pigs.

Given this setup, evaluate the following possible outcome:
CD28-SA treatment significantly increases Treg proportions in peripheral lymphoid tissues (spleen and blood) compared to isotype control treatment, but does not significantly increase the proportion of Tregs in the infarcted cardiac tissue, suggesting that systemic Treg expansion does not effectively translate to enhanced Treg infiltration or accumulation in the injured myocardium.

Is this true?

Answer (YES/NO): NO